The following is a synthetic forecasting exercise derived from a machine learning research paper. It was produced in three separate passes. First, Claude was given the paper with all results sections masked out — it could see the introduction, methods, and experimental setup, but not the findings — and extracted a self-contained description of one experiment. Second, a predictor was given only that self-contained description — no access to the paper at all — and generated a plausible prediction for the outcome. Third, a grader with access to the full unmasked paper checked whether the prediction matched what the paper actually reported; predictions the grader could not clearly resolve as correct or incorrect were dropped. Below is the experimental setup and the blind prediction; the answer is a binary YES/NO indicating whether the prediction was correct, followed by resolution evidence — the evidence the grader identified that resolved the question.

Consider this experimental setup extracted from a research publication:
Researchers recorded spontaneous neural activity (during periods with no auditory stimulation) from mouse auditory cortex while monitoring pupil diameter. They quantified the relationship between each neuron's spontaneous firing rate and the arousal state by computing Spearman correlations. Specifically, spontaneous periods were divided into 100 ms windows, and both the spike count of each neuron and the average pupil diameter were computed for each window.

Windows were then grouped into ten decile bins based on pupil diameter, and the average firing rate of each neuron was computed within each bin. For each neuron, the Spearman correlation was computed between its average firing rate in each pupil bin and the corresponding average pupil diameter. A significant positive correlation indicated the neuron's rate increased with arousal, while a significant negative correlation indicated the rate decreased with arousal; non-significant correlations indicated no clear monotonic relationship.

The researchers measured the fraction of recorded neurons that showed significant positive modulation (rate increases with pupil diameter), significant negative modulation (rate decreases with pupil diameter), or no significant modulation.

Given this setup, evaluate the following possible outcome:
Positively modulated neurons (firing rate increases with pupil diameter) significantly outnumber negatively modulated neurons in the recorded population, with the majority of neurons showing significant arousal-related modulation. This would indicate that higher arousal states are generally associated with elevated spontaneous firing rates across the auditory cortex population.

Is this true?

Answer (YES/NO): NO